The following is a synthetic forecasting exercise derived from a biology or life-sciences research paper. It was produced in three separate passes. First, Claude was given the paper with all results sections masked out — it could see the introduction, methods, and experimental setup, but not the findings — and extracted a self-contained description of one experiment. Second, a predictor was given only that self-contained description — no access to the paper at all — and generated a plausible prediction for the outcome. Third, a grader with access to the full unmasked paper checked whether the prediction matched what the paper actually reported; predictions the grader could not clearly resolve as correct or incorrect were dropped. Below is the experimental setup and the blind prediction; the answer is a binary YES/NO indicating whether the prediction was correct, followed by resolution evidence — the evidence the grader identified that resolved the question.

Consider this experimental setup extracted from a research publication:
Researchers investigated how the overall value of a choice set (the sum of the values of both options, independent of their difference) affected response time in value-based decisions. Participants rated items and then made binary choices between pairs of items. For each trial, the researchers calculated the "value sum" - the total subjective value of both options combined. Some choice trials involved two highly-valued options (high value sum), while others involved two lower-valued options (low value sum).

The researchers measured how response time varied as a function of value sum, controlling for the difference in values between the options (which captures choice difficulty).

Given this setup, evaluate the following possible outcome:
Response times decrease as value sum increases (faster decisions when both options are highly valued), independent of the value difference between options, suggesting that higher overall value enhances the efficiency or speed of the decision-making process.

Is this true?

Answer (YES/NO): YES